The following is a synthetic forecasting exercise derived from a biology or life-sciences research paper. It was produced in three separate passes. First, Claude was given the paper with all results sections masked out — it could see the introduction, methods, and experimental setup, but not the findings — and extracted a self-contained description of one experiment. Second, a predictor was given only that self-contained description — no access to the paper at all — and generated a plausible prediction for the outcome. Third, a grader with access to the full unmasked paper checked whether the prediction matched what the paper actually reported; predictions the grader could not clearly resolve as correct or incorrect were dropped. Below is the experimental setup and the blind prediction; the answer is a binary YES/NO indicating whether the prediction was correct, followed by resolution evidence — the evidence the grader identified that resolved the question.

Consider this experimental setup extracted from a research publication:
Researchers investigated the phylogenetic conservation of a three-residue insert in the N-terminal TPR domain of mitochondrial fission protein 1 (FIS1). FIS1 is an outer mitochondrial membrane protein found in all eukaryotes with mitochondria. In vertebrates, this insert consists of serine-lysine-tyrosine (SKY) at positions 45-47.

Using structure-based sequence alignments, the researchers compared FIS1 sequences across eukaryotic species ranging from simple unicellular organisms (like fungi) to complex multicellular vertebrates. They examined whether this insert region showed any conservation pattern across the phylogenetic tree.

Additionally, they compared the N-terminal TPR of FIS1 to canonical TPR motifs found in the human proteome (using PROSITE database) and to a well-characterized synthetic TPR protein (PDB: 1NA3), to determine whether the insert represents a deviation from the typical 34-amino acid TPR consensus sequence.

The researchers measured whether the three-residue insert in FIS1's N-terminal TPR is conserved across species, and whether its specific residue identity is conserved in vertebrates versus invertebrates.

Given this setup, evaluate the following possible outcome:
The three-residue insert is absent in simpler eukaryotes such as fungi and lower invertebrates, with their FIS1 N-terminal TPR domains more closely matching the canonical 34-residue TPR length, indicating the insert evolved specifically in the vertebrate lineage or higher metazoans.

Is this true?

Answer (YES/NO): NO